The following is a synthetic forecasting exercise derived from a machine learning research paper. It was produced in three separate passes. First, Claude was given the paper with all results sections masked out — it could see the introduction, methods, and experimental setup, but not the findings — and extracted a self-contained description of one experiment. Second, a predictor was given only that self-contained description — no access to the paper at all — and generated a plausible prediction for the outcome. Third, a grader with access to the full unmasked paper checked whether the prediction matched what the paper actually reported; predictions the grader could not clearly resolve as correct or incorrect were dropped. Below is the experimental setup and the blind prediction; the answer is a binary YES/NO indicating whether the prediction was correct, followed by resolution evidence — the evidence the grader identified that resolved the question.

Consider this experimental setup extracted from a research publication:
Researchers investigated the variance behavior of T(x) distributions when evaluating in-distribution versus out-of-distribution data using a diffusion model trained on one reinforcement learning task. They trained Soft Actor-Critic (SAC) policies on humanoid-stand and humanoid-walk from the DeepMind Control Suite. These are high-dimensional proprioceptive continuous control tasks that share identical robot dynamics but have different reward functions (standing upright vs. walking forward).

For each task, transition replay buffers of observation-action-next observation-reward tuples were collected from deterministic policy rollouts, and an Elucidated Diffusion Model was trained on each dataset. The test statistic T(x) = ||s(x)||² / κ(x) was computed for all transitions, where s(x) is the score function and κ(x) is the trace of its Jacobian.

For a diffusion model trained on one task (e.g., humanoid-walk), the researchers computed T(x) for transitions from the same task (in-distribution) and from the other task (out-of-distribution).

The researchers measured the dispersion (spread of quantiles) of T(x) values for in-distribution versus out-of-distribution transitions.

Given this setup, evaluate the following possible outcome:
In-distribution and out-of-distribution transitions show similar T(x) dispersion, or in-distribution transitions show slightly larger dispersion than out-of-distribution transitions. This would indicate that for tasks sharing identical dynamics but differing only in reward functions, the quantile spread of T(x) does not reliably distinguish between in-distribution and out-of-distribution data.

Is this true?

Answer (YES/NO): NO